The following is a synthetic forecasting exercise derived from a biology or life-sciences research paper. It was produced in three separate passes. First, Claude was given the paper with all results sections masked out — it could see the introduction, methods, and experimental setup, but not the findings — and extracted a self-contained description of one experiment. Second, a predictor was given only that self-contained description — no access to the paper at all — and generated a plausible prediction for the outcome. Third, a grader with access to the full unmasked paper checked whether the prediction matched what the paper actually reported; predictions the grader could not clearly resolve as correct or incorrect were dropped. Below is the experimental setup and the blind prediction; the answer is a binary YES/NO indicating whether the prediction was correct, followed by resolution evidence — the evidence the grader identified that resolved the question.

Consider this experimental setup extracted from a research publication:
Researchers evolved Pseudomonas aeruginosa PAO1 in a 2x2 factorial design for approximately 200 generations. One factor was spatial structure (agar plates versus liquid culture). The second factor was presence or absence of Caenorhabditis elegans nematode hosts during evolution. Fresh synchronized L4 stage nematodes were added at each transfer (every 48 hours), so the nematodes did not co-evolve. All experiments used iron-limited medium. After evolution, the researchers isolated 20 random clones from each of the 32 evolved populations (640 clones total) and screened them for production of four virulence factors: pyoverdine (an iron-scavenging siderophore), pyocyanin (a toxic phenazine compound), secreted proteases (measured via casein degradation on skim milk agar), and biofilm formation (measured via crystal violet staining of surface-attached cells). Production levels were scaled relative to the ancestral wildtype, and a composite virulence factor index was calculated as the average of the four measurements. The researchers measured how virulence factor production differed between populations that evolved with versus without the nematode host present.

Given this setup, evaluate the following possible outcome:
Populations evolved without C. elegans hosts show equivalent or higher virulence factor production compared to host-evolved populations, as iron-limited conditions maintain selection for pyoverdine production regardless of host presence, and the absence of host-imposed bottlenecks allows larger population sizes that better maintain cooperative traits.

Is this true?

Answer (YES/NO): NO